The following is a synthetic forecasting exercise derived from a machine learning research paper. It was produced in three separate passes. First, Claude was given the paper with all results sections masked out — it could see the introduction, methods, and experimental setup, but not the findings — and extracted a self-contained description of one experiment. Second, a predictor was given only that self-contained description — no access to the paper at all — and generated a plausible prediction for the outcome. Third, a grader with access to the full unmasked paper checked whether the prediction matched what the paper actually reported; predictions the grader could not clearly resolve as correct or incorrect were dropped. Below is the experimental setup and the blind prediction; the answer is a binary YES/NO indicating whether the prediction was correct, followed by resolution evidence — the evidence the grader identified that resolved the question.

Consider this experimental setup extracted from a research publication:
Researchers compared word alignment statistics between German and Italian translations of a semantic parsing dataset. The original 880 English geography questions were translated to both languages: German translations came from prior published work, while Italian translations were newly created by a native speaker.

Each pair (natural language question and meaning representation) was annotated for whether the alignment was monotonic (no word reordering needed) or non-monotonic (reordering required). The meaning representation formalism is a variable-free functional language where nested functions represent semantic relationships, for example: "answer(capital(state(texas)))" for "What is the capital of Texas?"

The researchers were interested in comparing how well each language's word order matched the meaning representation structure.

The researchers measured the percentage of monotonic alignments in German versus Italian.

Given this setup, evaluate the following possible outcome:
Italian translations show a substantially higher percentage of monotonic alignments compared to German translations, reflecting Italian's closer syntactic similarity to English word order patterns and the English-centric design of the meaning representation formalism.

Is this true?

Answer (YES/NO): NO